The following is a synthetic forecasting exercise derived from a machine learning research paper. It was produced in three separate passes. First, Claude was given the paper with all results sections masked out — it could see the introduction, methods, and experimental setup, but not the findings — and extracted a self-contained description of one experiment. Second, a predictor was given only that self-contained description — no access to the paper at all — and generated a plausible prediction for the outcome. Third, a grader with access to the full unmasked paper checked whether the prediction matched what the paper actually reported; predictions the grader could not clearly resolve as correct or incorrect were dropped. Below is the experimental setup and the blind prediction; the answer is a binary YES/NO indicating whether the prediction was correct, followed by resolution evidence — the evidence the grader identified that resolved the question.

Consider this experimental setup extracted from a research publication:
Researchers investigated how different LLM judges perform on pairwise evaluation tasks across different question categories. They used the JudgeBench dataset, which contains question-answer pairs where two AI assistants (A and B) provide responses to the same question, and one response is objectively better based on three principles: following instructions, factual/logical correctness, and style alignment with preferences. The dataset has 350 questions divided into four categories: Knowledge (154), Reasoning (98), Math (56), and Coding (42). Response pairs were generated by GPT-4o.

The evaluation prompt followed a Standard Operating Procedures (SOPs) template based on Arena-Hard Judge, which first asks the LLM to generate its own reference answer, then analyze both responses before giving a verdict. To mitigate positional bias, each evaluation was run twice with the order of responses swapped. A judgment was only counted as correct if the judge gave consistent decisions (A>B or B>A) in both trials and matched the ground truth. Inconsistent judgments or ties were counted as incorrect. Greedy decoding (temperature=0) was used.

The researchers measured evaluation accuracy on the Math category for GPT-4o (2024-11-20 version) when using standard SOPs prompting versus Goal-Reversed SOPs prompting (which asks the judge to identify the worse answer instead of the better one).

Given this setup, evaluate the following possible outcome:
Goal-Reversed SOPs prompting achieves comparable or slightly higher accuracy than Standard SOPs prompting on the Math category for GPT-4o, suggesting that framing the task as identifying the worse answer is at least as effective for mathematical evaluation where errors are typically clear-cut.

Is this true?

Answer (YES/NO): NO